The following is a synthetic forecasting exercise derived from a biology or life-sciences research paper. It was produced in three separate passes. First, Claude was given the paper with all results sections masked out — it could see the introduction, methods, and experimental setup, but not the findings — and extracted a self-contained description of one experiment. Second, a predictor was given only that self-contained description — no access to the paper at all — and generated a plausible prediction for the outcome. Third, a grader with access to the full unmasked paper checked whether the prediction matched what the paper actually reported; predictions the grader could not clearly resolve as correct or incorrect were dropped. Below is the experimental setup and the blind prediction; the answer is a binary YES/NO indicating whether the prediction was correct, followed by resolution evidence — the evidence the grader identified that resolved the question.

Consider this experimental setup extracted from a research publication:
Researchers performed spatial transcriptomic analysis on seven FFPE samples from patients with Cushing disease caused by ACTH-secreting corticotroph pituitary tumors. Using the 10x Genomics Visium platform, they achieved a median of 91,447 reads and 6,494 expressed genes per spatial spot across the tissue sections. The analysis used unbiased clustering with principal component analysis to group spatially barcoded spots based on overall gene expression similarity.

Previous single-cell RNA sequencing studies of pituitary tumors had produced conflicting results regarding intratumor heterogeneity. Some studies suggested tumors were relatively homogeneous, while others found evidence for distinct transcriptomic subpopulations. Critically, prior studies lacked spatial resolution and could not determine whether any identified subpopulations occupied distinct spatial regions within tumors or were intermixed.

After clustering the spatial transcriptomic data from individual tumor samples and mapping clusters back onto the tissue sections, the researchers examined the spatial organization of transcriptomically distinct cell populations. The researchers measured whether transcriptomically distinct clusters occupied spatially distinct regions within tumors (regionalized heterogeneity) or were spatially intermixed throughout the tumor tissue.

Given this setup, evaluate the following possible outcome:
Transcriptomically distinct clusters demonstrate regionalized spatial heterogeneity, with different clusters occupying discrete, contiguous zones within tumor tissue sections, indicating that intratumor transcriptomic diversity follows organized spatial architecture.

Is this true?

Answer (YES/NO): NO